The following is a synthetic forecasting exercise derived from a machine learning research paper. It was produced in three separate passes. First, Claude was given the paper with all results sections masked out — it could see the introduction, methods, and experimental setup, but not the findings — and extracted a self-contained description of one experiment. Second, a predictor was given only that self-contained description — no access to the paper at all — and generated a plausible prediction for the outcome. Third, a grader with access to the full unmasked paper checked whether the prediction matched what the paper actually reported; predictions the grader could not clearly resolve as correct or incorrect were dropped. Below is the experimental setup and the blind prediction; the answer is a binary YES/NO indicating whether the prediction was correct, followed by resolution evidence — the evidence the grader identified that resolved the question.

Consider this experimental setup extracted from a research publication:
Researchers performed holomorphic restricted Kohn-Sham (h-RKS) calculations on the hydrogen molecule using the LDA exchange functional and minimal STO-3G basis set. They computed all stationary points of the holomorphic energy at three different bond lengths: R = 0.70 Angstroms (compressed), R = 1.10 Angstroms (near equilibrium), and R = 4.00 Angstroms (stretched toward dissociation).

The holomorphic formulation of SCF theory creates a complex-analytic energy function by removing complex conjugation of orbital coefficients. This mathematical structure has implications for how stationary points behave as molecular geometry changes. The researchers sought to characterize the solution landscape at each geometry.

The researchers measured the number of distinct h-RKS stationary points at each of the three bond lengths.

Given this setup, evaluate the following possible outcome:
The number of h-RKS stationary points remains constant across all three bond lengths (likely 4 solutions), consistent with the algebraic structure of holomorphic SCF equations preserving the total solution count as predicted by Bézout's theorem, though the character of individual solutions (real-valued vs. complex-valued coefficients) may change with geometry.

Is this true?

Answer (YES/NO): YES